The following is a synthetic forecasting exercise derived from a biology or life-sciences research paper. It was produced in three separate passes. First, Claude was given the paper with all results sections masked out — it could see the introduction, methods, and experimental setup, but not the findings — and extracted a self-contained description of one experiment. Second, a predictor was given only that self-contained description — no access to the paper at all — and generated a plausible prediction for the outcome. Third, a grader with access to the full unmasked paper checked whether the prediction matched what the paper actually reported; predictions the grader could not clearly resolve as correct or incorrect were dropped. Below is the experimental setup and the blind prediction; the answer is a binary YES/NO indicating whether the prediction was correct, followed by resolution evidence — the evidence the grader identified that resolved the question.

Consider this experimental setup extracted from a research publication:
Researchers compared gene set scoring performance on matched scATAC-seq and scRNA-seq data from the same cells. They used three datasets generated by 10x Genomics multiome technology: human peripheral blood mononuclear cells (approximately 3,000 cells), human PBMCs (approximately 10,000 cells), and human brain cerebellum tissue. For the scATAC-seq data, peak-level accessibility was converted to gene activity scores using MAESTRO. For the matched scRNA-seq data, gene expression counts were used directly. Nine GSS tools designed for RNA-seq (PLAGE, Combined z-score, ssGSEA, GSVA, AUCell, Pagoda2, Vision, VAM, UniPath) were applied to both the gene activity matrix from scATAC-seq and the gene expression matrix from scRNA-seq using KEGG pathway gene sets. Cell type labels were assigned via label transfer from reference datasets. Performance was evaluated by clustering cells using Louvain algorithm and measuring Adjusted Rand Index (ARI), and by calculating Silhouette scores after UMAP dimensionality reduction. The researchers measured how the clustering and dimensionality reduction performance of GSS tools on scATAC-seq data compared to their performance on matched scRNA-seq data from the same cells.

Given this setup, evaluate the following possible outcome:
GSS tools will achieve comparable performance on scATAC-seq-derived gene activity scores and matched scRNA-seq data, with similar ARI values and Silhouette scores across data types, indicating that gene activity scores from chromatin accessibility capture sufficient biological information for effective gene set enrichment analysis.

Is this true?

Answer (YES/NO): YES